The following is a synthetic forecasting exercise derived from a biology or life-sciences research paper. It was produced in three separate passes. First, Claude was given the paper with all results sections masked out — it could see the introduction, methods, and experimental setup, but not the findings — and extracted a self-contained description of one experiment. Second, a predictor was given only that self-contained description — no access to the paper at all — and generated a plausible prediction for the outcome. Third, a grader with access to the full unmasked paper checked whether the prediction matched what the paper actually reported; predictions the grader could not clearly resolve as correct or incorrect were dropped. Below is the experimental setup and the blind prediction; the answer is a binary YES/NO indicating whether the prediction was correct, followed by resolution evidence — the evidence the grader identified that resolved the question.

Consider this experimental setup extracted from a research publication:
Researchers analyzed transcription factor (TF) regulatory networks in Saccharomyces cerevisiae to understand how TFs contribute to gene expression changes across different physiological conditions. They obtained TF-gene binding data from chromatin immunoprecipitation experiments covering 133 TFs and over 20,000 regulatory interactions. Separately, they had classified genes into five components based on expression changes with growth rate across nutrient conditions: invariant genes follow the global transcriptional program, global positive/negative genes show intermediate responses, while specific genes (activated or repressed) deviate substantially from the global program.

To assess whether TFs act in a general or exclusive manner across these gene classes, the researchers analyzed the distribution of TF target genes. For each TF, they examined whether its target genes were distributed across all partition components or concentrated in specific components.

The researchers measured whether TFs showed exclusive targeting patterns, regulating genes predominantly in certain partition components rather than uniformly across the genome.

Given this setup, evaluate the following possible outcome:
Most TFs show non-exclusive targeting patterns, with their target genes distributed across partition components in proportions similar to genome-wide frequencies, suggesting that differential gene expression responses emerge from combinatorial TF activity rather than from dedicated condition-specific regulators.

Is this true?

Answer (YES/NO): NO